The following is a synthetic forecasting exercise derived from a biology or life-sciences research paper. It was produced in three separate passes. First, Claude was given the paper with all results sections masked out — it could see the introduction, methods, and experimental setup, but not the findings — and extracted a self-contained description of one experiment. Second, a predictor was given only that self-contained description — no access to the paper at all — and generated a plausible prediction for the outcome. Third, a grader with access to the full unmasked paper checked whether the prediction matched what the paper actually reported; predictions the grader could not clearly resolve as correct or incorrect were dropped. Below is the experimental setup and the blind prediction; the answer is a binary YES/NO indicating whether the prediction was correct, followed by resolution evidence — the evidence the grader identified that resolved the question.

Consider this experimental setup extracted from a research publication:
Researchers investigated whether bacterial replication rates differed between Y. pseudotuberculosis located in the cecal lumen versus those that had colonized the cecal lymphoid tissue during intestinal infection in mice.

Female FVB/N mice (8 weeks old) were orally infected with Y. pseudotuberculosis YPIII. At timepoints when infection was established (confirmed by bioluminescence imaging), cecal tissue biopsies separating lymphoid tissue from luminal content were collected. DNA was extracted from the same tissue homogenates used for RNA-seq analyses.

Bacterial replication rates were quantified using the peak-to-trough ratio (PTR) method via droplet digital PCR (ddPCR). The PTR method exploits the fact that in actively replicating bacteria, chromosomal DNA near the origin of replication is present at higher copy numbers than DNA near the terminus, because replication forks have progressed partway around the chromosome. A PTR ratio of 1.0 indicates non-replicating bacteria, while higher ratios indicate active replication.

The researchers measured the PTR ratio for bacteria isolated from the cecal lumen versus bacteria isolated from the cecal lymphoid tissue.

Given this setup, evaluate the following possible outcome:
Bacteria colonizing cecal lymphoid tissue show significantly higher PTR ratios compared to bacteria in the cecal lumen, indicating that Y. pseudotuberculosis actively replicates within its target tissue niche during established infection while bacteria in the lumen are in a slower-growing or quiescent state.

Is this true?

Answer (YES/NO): YES